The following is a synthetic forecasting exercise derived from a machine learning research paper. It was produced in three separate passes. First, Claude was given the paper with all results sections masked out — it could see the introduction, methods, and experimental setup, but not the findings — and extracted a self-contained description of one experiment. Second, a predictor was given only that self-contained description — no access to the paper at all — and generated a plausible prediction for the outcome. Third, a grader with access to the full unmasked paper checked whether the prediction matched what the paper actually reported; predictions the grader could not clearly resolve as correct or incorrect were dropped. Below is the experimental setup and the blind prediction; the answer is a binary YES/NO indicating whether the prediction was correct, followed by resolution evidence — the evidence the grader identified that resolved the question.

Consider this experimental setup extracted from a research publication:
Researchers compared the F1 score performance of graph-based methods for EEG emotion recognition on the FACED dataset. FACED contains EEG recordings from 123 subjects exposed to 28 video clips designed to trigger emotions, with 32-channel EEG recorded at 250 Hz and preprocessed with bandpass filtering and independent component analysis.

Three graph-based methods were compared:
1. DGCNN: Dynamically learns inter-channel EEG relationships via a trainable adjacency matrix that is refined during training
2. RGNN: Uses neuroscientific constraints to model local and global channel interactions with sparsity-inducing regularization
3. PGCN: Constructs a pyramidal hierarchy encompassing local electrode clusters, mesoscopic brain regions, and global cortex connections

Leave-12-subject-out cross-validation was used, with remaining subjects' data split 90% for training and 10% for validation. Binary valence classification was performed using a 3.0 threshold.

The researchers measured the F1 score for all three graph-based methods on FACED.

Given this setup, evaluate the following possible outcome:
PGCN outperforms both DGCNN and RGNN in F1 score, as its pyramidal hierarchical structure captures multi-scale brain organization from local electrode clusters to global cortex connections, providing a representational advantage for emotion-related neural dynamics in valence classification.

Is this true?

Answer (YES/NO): NO